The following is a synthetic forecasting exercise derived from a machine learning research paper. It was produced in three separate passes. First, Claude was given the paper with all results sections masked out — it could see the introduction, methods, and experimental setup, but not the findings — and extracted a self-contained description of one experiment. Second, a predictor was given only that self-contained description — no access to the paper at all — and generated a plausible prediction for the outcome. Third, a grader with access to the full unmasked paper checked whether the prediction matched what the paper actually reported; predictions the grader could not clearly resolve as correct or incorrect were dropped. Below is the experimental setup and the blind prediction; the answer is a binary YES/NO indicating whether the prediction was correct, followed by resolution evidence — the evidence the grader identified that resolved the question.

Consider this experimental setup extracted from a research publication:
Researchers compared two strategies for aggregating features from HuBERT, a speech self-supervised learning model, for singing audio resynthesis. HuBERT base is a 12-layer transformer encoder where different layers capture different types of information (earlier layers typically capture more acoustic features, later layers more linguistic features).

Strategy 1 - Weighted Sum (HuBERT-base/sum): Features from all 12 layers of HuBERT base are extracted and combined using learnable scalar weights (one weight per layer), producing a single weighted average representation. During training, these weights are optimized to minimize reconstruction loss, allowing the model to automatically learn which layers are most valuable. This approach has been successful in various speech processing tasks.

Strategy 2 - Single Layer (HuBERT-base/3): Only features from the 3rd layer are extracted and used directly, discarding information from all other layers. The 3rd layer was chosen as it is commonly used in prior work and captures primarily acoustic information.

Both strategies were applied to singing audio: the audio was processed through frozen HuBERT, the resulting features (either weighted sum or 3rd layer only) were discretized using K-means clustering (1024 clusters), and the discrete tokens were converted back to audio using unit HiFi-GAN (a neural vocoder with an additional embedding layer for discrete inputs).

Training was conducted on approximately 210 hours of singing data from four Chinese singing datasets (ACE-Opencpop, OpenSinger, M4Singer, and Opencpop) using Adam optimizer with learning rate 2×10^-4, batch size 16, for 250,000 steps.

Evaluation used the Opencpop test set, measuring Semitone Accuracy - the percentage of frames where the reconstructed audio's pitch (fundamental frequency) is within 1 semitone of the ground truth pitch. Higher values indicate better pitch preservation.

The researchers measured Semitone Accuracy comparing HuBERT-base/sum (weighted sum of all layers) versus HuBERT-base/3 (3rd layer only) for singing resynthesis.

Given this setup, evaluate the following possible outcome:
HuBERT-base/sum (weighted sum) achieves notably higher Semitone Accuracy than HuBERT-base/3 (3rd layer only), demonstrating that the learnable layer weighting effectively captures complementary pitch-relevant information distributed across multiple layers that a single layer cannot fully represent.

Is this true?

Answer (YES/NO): YES